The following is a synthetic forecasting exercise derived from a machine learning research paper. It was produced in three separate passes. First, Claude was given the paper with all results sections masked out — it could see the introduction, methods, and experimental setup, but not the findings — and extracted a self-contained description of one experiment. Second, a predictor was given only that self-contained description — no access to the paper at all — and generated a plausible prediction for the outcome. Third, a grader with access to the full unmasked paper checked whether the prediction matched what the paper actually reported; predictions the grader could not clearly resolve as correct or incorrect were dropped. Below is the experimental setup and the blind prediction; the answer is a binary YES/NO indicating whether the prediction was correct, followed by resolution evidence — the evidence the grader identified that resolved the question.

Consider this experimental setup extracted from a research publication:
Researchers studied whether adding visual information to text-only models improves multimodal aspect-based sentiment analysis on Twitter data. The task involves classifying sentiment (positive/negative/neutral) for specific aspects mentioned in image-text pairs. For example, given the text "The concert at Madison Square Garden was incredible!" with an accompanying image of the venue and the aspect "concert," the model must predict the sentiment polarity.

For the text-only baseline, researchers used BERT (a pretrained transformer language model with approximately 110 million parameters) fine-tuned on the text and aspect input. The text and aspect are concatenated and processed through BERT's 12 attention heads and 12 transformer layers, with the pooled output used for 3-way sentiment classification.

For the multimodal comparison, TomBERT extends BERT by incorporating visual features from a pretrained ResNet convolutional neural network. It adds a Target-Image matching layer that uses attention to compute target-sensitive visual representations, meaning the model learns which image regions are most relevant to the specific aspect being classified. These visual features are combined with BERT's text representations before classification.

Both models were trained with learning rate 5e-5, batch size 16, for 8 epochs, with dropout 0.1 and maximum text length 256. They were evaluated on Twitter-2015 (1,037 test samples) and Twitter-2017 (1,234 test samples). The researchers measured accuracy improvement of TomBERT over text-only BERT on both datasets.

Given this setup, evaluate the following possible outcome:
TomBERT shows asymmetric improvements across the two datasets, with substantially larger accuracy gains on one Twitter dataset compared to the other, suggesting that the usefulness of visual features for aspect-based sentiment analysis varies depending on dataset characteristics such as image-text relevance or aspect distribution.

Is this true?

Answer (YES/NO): YES